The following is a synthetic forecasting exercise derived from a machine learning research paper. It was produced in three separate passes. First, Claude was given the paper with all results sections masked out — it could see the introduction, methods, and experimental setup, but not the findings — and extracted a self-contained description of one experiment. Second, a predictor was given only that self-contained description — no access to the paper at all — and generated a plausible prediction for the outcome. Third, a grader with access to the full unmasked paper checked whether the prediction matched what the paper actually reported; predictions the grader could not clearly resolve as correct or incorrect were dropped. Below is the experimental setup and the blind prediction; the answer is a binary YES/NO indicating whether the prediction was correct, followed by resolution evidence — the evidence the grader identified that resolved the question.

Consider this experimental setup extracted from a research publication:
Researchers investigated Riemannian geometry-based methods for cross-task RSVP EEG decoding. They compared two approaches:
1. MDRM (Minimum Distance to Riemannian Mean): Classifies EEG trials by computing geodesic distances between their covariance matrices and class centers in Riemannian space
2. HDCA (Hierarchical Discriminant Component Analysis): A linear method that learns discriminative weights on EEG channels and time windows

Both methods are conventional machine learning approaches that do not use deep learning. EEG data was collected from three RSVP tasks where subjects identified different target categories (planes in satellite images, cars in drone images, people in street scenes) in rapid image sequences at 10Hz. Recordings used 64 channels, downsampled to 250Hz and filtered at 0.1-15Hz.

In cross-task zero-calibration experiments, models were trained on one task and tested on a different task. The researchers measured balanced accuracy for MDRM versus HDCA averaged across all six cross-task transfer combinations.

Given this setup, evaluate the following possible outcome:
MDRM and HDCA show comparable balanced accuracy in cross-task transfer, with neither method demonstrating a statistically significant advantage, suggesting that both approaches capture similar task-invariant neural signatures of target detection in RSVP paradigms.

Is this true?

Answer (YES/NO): NO